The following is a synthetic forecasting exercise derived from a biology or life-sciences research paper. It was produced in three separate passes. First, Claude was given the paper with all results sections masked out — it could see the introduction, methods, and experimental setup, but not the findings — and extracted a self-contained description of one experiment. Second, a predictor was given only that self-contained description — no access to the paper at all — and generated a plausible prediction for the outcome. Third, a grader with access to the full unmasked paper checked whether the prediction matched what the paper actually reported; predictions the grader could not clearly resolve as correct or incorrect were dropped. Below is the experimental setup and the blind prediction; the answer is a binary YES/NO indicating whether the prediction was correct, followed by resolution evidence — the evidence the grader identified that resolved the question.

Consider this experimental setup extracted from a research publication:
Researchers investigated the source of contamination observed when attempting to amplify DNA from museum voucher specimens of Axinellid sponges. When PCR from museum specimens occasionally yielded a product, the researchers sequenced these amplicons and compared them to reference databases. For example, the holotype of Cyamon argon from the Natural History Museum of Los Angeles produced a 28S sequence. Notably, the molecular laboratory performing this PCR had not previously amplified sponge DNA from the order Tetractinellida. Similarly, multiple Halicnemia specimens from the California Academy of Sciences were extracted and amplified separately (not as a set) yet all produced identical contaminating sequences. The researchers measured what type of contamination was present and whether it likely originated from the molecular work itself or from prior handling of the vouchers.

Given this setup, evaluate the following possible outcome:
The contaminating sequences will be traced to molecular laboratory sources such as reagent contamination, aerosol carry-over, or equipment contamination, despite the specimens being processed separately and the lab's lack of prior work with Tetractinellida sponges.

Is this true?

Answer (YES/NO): NO